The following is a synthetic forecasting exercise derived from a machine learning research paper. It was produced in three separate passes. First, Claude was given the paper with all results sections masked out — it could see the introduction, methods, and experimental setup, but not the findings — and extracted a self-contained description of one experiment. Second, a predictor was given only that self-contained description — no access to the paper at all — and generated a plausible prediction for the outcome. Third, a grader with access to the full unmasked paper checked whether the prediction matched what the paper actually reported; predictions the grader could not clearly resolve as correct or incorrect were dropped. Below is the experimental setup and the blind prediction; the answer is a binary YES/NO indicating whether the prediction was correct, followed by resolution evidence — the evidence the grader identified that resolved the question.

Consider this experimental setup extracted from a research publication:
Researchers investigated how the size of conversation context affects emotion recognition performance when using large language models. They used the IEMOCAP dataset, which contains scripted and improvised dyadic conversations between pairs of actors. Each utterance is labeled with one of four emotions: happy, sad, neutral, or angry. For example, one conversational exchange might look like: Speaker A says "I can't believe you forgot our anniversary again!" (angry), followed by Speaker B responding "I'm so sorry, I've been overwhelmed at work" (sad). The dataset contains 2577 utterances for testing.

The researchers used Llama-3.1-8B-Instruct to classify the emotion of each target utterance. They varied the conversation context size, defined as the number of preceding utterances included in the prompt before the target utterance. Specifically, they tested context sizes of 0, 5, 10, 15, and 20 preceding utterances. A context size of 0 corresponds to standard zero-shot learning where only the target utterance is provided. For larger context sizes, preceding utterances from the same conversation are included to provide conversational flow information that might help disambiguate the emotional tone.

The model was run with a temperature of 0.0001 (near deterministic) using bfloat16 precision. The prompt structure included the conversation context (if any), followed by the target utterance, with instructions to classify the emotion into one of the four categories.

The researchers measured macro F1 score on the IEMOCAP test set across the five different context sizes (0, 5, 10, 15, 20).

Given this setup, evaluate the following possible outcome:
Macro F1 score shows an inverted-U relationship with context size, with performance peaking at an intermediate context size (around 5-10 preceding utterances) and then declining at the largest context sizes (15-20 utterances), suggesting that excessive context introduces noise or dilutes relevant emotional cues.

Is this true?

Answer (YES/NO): NO